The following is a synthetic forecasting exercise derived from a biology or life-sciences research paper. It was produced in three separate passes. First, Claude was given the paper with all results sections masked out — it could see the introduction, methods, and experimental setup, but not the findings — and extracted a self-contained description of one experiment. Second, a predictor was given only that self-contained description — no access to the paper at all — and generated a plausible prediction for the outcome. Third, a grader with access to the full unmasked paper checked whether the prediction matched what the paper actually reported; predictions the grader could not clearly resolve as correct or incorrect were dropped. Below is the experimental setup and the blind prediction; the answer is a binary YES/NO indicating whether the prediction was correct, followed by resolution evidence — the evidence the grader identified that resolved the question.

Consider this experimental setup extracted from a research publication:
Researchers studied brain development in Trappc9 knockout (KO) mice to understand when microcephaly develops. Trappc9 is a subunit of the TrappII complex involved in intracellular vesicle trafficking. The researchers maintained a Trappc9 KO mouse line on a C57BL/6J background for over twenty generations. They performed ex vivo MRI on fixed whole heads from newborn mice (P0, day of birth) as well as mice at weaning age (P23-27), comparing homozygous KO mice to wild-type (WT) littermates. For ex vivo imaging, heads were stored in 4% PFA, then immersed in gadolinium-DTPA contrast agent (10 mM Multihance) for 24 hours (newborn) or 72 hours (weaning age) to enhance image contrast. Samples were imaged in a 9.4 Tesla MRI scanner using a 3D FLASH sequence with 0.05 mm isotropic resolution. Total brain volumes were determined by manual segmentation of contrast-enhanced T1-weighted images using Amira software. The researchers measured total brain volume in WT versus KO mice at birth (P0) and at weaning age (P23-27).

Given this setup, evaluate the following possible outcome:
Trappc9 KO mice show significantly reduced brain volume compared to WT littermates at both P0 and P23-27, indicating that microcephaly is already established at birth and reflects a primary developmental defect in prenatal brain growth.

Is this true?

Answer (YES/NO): NO